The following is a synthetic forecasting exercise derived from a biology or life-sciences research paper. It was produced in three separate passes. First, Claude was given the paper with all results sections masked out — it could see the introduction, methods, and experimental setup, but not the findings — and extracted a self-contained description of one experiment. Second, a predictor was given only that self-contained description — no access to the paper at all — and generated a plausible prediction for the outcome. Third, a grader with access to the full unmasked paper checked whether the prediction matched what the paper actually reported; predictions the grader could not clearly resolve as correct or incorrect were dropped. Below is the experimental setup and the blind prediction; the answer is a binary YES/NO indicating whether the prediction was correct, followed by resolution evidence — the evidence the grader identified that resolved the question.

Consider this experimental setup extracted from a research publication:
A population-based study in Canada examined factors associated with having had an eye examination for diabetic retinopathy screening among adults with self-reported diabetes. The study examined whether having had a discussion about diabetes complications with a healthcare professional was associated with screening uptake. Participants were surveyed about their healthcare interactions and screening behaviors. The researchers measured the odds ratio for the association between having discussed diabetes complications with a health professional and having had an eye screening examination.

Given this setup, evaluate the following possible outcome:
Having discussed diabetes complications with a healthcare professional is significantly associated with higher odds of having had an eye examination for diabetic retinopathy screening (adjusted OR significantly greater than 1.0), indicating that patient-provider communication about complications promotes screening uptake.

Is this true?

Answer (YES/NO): YES